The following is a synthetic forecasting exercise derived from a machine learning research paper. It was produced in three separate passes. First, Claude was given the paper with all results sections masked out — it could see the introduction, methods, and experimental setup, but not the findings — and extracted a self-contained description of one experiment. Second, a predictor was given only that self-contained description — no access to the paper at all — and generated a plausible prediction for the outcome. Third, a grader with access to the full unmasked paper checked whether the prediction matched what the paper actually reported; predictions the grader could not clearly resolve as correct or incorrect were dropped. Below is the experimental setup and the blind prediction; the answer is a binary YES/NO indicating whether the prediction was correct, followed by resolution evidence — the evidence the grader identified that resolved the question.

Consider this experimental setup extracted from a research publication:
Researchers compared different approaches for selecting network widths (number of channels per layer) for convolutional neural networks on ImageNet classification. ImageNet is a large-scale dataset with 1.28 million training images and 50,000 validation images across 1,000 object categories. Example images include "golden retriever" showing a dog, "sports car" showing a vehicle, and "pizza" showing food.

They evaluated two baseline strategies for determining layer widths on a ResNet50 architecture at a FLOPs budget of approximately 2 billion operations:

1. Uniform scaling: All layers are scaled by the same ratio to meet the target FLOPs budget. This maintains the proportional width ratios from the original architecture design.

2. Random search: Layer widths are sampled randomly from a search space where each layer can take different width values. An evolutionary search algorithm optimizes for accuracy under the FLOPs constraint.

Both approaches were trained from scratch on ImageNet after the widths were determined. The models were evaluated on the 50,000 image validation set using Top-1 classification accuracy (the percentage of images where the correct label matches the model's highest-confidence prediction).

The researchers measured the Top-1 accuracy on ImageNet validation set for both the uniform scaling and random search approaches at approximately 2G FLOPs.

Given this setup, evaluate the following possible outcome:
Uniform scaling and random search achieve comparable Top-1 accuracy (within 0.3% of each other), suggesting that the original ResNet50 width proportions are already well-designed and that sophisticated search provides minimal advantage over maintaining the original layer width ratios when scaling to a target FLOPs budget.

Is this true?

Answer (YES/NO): NO